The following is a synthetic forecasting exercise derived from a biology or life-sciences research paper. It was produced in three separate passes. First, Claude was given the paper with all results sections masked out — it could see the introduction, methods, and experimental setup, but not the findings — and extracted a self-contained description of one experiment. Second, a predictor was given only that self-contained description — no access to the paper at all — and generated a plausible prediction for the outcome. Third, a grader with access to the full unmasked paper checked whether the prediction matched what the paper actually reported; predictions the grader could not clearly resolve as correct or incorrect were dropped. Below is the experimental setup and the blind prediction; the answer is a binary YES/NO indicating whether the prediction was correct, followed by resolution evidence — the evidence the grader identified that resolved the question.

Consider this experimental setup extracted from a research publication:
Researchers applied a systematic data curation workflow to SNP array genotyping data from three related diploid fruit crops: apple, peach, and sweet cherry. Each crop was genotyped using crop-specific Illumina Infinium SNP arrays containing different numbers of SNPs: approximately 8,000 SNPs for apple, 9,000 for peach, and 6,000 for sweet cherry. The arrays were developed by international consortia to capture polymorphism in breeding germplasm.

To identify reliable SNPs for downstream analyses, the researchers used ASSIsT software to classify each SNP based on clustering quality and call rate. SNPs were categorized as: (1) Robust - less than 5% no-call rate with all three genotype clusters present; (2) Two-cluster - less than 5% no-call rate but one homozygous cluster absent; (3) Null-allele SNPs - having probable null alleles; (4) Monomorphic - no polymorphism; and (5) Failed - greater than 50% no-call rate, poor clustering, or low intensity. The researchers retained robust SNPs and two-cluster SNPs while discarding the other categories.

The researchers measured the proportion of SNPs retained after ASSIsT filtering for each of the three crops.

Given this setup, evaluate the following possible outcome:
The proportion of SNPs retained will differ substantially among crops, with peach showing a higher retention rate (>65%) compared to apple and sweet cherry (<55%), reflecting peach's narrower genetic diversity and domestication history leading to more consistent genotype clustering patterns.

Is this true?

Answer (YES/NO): NO